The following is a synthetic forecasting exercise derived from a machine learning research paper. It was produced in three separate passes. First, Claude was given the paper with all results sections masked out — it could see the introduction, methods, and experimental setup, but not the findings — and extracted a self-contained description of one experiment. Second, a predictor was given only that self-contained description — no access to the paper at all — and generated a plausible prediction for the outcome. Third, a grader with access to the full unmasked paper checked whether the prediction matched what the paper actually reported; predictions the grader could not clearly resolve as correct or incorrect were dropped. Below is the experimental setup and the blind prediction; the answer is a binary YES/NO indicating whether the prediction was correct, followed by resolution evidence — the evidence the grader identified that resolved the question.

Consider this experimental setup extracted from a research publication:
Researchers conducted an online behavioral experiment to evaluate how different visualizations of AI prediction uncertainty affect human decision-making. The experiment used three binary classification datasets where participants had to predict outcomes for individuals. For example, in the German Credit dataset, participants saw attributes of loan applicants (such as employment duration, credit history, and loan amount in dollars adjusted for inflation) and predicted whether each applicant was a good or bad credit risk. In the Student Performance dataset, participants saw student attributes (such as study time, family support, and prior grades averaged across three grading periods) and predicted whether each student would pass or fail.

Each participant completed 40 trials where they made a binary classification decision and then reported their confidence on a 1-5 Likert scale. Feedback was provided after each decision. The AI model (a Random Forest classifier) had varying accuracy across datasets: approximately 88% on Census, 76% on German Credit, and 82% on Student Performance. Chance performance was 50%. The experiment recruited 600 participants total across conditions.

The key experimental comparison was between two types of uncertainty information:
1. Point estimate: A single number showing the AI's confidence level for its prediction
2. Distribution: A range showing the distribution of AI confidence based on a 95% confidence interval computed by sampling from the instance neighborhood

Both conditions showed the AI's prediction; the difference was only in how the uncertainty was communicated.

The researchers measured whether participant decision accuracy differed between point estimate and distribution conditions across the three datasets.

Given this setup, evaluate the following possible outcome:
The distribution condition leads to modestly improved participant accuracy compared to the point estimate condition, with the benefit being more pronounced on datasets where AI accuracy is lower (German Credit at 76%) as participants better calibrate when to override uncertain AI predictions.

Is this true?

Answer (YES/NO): NO